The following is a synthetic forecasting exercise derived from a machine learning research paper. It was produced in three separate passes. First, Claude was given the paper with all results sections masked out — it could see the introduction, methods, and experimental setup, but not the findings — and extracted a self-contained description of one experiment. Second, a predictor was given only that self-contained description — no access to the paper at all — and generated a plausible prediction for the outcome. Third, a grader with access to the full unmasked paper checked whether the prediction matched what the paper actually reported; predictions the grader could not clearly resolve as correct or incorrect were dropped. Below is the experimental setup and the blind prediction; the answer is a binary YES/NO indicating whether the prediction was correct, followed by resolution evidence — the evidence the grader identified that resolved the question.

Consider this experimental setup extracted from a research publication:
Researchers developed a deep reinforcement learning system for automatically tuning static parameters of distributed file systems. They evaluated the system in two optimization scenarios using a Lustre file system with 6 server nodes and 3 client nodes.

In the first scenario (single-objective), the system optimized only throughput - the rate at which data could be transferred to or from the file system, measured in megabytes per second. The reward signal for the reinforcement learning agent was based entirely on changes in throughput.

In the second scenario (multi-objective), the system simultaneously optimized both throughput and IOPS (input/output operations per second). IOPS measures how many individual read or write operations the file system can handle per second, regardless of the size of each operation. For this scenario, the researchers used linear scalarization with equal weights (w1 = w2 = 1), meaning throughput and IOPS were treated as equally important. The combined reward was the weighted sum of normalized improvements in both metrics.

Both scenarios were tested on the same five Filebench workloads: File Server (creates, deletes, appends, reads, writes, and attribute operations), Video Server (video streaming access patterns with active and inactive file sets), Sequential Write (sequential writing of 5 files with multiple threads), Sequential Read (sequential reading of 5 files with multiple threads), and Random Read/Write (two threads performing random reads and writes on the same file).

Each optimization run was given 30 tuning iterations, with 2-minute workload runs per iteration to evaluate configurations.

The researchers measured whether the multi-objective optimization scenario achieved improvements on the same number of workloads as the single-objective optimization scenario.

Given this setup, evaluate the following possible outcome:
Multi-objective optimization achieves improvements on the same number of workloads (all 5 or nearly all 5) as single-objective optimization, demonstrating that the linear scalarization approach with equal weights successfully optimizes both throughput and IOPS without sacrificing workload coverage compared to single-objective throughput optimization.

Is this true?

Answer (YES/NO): NO